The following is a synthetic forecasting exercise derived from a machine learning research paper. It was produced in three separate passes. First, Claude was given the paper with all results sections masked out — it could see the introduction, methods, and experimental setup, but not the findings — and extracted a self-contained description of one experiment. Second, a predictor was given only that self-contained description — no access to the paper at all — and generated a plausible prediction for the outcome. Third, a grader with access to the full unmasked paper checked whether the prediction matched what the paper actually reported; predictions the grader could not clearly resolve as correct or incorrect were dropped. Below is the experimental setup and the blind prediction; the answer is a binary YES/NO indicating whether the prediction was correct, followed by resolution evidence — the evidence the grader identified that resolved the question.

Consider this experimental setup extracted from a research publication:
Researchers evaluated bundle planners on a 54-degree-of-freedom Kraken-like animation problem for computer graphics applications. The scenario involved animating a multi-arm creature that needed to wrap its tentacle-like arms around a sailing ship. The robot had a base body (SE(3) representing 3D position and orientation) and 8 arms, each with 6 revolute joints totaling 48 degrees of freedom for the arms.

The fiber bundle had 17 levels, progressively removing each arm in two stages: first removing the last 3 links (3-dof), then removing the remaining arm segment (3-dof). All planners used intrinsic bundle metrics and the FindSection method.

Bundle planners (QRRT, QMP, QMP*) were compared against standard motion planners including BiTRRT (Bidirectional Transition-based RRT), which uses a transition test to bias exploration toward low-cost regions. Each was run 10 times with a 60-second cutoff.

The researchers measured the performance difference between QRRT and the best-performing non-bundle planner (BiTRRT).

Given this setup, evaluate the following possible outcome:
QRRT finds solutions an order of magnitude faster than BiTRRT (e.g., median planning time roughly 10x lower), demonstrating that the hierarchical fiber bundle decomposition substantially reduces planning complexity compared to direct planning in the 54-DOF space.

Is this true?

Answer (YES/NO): NO